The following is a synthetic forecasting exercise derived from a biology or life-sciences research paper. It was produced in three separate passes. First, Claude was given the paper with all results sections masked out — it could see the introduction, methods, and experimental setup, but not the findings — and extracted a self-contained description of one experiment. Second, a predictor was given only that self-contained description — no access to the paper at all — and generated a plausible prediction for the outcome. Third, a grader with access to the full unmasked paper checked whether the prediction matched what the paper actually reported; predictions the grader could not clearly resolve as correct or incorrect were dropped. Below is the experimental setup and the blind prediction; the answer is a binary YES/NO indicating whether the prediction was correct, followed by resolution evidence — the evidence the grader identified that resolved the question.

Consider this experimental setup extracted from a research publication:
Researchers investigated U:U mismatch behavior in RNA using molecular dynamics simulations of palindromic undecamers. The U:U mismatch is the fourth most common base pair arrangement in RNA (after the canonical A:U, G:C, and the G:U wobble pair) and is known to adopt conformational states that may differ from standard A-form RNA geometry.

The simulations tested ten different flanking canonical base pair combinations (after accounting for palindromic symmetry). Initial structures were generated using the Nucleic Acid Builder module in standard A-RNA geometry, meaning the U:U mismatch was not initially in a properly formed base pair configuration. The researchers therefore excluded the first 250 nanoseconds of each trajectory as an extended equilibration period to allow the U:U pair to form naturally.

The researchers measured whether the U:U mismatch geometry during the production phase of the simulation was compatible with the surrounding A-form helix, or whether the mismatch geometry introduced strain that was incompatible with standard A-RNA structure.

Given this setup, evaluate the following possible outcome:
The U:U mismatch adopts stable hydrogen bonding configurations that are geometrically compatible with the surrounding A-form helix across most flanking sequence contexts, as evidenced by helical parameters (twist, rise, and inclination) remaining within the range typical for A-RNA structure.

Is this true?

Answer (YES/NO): NO